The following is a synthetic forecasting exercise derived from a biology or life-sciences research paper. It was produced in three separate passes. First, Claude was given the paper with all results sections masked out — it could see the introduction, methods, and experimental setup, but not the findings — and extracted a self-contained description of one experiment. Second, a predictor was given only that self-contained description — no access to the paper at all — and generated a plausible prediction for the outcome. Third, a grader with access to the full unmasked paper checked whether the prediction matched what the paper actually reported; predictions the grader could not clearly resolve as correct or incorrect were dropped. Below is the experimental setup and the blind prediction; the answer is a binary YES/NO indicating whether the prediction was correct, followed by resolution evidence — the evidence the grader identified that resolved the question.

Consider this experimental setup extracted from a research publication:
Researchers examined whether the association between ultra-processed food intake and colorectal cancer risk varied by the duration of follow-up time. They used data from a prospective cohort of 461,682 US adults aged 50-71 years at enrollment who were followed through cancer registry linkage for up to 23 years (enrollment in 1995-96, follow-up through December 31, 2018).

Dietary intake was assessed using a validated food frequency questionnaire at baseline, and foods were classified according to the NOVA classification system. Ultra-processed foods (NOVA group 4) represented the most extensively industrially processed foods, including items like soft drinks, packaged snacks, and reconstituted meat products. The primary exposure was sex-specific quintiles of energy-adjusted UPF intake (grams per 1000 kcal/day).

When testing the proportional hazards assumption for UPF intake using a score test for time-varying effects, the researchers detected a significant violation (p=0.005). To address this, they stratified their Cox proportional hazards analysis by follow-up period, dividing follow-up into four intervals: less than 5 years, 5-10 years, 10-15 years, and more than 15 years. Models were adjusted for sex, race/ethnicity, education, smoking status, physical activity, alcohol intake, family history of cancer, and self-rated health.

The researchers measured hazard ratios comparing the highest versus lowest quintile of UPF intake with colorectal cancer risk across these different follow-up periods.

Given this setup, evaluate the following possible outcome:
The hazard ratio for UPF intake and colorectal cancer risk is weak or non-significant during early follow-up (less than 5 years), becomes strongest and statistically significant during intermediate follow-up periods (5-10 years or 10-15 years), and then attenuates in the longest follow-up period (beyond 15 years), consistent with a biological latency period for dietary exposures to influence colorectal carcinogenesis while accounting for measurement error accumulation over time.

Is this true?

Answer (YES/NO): NO